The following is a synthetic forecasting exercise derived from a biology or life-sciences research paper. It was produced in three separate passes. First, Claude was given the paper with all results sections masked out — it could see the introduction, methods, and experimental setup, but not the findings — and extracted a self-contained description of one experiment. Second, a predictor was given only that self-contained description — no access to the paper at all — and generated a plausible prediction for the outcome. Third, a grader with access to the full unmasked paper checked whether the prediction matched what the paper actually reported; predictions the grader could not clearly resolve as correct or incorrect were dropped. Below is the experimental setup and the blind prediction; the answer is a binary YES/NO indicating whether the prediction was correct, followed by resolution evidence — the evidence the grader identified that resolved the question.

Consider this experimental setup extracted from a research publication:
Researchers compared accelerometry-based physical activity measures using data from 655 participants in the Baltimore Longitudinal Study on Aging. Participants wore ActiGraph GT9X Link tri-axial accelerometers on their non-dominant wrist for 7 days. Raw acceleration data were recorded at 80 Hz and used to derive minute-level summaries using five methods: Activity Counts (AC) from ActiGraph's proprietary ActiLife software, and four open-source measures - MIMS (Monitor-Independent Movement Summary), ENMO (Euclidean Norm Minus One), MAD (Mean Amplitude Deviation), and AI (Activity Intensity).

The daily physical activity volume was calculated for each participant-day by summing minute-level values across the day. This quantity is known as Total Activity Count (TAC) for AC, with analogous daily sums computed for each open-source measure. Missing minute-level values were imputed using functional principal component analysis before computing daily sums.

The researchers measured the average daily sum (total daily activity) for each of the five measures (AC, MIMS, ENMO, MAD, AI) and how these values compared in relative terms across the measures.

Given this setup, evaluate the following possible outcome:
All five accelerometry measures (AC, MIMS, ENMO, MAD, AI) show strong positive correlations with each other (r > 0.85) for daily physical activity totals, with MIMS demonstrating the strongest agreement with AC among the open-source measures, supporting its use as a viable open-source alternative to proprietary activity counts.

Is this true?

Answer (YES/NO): NO